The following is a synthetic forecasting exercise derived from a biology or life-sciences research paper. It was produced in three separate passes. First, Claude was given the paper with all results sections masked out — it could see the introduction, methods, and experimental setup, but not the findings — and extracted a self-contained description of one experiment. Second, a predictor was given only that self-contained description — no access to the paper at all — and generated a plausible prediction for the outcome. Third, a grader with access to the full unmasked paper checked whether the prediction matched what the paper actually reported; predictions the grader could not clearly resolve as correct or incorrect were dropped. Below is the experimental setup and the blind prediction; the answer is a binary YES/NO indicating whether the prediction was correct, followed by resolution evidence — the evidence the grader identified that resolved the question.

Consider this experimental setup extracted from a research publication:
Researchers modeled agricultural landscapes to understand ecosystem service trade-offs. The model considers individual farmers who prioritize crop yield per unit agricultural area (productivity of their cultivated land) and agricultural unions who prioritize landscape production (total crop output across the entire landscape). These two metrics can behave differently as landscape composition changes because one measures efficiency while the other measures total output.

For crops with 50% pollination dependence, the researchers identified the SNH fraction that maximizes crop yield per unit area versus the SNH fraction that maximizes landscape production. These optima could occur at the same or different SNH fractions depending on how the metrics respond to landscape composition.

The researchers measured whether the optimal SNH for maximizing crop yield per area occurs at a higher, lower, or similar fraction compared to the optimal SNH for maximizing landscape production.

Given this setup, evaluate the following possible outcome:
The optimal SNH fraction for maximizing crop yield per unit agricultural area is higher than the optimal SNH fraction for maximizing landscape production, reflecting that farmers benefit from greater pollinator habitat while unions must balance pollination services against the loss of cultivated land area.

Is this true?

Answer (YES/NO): YES